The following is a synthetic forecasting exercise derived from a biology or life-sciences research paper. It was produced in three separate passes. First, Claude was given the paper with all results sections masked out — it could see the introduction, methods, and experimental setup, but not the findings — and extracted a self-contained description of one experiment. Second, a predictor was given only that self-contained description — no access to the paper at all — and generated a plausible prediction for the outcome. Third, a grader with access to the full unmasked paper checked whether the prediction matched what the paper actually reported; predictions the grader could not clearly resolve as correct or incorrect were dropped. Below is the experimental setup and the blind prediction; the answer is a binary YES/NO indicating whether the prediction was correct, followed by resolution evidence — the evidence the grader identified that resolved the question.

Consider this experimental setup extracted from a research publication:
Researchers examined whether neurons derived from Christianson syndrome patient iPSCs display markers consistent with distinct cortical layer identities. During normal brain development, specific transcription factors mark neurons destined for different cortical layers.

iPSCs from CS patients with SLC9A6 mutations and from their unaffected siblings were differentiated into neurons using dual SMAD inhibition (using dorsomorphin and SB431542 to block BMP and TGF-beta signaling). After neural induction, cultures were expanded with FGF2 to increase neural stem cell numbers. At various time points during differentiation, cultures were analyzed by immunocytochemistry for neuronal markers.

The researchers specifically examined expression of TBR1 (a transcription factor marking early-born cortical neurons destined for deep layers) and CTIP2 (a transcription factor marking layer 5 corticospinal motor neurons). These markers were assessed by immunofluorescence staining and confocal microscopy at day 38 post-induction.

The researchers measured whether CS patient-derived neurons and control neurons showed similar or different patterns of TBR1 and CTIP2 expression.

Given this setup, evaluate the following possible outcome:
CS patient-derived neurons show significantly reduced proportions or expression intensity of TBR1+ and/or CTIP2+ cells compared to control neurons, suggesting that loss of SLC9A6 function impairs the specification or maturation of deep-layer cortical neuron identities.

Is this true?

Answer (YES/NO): NO